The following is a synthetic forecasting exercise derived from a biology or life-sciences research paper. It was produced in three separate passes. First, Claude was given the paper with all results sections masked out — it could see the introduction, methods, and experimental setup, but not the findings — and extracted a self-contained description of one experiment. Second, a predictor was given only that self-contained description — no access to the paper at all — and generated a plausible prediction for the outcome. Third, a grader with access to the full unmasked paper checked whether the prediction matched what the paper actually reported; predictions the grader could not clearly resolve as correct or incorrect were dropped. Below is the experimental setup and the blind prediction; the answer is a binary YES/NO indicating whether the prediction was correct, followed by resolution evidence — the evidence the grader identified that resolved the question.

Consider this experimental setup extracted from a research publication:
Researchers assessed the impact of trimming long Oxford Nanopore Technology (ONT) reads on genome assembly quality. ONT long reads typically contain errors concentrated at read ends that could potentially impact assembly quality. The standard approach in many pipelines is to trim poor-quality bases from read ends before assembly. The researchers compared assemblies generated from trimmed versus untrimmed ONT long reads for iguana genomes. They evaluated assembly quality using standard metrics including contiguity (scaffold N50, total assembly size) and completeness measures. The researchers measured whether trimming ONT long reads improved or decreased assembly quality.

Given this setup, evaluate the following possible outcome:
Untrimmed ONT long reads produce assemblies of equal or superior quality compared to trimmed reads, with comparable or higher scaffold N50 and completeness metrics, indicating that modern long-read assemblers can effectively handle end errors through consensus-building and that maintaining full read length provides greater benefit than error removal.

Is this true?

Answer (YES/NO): YES